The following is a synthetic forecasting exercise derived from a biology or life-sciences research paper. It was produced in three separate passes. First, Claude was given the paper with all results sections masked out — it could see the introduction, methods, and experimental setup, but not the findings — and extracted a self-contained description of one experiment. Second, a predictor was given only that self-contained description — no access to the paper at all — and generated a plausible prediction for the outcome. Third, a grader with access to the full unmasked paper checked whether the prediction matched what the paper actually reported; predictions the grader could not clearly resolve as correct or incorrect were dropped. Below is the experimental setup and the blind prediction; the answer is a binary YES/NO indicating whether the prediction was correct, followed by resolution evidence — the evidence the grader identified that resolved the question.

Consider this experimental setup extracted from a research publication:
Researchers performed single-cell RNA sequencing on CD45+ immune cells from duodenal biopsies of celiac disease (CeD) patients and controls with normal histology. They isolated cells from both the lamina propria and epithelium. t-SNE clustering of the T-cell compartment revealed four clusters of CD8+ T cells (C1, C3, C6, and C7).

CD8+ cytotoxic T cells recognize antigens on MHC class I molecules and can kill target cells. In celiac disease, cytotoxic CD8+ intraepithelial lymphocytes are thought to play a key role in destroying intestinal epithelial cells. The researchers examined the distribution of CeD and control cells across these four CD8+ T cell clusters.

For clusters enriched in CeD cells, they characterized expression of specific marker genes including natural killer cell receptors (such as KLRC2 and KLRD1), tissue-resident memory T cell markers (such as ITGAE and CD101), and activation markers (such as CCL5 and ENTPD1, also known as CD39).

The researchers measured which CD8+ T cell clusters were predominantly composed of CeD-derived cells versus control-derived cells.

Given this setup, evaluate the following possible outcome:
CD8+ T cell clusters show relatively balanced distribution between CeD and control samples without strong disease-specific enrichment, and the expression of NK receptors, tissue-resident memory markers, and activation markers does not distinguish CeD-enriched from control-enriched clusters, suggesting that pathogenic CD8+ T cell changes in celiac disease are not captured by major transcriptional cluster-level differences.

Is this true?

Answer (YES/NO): NO